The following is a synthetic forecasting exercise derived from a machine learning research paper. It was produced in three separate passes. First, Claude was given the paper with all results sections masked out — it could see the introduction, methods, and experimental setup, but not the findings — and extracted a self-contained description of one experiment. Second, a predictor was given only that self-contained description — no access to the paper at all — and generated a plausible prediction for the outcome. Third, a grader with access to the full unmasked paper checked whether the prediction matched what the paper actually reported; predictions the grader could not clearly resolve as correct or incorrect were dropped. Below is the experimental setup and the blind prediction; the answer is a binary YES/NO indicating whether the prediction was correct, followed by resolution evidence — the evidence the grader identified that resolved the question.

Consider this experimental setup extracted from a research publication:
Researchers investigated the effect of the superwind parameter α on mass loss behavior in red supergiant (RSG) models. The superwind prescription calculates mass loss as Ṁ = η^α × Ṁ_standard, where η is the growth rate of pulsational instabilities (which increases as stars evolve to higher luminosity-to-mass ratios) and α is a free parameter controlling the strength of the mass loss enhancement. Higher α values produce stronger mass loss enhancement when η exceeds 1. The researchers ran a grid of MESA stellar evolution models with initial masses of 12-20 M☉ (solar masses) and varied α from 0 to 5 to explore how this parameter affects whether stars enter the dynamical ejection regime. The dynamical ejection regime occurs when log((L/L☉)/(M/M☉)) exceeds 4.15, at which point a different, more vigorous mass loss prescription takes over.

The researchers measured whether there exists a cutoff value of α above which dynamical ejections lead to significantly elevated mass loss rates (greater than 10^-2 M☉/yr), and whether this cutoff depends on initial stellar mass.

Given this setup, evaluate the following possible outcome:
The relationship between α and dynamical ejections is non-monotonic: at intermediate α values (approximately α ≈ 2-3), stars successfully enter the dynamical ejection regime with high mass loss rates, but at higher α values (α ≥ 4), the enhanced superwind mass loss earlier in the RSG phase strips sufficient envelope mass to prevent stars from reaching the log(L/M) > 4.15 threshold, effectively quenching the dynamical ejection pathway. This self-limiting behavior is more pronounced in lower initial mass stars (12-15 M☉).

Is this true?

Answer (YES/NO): NO